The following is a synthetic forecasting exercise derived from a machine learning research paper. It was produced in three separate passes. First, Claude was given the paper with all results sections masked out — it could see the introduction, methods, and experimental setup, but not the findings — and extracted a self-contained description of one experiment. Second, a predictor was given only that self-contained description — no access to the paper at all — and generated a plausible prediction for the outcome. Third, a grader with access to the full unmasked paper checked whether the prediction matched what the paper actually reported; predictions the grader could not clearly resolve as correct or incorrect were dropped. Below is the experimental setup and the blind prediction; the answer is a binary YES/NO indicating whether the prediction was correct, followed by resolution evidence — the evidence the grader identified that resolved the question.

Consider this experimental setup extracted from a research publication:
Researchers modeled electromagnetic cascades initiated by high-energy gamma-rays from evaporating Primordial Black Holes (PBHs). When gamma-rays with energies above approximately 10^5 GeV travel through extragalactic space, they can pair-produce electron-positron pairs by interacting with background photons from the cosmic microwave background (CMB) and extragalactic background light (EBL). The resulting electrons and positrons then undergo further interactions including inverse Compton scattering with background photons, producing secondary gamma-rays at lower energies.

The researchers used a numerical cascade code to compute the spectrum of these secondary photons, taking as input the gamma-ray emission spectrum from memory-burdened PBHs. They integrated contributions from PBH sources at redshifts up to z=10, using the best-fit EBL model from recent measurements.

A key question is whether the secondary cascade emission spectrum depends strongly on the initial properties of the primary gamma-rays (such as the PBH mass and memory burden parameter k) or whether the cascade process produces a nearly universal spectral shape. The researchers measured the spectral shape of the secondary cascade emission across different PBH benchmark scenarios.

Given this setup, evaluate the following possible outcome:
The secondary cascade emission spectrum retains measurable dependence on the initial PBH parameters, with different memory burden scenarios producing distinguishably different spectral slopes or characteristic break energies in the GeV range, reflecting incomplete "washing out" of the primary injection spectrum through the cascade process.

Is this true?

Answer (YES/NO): NO